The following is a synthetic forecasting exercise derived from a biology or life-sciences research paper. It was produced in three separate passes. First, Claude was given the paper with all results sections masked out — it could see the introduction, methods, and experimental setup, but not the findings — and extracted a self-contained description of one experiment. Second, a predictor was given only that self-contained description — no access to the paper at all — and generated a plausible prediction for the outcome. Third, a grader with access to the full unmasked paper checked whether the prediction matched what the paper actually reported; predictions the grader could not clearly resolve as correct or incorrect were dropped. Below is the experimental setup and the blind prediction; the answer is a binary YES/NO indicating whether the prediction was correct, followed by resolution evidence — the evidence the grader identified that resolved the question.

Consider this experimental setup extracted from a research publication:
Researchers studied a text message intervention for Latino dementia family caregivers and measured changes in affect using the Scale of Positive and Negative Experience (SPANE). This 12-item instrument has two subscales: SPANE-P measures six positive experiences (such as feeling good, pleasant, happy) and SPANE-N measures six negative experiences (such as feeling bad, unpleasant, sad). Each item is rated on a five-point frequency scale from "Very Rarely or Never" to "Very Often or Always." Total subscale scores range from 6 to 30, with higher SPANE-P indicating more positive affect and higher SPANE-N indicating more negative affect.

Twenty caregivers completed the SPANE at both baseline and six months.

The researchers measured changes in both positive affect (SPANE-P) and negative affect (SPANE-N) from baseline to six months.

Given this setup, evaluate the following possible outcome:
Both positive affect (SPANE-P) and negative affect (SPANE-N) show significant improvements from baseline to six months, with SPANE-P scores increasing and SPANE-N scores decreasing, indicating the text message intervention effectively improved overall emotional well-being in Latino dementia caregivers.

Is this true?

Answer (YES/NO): NO